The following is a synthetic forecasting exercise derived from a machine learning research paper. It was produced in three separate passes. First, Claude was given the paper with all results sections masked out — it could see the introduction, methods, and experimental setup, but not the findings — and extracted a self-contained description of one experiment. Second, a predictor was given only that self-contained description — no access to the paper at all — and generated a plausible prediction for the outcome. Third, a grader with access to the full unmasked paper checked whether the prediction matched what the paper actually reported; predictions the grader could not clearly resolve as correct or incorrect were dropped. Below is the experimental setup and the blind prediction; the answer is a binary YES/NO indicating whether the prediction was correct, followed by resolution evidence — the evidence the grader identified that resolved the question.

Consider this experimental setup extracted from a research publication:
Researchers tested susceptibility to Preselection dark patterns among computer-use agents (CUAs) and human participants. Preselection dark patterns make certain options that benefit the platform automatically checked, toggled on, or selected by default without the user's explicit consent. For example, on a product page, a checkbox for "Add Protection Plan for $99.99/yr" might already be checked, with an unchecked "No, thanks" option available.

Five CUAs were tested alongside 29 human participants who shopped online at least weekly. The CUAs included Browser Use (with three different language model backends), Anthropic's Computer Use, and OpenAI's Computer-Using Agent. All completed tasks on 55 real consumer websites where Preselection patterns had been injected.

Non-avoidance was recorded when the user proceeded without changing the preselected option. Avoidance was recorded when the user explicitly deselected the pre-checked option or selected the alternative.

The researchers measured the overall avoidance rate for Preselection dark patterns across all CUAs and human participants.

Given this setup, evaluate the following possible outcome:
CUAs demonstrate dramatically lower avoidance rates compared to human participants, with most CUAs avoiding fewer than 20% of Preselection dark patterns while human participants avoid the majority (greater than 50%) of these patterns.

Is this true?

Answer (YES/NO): NO